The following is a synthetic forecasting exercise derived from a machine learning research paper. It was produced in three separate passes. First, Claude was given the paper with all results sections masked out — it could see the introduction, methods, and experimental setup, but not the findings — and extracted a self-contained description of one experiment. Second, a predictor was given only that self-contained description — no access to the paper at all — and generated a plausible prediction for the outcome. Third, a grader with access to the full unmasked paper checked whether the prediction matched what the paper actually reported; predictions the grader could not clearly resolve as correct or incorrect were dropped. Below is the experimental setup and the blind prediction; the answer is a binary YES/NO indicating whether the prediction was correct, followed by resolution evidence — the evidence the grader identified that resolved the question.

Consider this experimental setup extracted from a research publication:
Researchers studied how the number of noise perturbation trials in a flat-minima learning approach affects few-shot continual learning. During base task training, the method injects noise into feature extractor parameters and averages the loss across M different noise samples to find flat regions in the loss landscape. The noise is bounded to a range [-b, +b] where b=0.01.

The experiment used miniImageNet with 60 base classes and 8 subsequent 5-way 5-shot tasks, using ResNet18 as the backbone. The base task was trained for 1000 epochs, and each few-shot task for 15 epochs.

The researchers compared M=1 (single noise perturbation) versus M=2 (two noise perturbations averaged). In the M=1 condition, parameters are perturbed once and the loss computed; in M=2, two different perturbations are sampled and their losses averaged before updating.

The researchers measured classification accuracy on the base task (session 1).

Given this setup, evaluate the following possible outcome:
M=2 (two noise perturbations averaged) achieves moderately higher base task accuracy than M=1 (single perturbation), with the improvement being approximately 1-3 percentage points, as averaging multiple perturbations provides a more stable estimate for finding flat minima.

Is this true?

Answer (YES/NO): NO